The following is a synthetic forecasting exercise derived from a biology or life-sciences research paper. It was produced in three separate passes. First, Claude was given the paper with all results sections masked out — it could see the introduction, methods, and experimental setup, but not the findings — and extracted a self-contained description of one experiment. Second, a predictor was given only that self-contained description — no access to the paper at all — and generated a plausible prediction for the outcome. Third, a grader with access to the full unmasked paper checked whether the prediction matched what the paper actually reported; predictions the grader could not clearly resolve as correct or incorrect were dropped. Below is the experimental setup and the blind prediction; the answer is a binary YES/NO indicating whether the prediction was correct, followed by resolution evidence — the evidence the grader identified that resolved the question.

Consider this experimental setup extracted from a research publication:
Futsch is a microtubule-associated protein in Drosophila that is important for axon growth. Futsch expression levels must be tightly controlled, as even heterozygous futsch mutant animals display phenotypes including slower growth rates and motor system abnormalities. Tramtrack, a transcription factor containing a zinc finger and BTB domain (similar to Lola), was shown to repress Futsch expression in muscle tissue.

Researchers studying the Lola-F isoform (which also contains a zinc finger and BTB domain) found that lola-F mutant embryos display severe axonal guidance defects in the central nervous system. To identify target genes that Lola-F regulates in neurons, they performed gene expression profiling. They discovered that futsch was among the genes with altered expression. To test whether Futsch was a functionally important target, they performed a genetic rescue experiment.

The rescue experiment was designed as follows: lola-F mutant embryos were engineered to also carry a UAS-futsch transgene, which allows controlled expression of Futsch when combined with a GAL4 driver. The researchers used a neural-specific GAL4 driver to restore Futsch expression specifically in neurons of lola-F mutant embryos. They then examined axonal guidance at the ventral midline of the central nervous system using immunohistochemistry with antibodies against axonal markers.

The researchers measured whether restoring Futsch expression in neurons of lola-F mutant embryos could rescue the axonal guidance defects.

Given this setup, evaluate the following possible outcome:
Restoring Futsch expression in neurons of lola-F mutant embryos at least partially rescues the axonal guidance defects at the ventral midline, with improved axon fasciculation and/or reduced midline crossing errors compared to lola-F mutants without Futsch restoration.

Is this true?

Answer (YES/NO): YES